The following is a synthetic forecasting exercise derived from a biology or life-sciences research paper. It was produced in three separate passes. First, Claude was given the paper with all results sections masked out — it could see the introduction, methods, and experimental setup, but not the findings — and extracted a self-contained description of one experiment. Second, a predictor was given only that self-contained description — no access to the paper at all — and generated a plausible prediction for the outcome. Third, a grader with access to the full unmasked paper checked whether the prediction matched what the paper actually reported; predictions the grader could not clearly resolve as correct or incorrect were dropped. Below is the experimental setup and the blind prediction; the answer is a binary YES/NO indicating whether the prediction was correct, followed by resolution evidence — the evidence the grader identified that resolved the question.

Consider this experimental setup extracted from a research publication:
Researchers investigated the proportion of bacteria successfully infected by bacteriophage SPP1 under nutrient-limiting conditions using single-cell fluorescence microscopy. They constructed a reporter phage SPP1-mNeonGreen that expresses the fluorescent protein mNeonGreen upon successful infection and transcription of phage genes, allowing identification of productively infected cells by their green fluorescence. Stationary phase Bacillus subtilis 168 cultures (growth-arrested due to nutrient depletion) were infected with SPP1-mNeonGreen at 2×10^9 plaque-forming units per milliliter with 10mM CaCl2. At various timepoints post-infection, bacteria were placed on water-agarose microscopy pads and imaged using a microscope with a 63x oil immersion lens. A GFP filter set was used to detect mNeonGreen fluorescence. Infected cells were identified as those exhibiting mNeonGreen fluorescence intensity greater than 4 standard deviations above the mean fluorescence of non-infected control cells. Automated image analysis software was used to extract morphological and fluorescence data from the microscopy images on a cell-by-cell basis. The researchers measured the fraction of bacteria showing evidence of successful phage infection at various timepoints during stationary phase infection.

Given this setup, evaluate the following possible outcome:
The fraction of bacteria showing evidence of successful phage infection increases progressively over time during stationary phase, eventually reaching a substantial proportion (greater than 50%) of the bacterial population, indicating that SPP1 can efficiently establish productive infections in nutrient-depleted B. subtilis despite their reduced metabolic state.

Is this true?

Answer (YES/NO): YES